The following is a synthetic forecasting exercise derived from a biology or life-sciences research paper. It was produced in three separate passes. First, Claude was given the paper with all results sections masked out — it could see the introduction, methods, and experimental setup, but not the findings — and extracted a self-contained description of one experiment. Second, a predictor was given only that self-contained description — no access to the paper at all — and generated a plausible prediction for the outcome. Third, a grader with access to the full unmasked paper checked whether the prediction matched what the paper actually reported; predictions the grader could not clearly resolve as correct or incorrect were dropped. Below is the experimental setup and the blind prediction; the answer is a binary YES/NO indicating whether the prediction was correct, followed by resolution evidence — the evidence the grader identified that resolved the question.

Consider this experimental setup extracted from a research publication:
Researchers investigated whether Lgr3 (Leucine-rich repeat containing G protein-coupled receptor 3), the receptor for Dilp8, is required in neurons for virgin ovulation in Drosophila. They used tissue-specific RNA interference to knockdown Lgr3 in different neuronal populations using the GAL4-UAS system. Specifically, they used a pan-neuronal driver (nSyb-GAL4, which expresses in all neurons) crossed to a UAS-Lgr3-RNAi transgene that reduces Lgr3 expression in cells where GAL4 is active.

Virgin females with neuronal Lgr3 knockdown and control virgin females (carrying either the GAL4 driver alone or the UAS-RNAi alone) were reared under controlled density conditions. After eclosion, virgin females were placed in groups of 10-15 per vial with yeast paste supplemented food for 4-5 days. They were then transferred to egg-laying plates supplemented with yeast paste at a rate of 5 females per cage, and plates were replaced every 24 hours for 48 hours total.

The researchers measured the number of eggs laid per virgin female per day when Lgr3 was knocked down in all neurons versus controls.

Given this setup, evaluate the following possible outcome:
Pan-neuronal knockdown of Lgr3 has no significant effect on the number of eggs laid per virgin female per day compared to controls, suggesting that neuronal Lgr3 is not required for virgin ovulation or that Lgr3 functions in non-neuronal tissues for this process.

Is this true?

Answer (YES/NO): NO